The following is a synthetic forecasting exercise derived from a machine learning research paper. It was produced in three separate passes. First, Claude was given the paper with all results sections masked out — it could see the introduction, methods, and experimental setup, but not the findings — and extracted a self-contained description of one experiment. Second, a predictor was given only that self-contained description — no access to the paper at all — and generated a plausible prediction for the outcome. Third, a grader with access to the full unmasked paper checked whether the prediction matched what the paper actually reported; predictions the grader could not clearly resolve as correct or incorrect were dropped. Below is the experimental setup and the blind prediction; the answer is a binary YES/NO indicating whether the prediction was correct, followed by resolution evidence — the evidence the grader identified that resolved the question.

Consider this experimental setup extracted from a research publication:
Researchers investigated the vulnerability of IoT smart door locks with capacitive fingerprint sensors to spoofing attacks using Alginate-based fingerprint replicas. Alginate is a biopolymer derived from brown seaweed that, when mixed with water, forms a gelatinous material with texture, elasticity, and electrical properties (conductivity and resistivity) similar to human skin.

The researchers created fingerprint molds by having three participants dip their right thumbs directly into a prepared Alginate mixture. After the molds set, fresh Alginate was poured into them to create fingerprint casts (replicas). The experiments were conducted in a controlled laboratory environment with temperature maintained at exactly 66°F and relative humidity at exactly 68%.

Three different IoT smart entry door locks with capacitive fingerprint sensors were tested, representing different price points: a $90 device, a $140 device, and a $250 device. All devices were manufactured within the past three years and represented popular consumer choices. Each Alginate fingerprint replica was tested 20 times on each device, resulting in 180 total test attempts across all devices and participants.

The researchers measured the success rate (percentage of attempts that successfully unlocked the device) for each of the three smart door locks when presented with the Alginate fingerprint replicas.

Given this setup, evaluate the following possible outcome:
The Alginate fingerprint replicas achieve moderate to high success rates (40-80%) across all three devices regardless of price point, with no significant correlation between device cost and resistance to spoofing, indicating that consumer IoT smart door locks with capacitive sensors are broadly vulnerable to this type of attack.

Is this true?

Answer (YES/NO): NO